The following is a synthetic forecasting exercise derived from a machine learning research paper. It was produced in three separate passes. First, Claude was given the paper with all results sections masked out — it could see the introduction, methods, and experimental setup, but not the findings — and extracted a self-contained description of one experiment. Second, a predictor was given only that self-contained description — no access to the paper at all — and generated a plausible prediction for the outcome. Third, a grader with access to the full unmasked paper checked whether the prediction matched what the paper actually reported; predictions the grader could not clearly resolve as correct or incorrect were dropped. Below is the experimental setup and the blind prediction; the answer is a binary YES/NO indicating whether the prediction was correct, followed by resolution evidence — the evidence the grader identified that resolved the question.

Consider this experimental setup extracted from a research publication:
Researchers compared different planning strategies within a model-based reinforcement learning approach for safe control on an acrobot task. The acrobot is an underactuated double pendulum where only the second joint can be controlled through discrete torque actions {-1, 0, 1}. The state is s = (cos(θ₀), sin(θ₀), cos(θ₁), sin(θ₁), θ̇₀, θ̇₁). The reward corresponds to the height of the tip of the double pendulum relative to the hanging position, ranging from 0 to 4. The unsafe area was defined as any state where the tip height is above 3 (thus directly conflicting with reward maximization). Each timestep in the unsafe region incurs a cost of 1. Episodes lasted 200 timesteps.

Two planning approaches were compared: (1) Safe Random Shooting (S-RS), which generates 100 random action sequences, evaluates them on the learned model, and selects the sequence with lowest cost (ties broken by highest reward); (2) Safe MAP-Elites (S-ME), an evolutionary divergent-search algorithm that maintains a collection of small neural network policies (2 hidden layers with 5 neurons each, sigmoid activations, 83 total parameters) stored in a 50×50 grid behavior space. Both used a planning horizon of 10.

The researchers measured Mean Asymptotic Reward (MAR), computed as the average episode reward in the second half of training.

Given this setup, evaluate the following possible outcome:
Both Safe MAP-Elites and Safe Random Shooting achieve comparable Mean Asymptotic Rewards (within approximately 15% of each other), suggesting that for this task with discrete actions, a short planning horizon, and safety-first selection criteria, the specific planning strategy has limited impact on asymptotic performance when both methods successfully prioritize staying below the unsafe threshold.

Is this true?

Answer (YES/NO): NO